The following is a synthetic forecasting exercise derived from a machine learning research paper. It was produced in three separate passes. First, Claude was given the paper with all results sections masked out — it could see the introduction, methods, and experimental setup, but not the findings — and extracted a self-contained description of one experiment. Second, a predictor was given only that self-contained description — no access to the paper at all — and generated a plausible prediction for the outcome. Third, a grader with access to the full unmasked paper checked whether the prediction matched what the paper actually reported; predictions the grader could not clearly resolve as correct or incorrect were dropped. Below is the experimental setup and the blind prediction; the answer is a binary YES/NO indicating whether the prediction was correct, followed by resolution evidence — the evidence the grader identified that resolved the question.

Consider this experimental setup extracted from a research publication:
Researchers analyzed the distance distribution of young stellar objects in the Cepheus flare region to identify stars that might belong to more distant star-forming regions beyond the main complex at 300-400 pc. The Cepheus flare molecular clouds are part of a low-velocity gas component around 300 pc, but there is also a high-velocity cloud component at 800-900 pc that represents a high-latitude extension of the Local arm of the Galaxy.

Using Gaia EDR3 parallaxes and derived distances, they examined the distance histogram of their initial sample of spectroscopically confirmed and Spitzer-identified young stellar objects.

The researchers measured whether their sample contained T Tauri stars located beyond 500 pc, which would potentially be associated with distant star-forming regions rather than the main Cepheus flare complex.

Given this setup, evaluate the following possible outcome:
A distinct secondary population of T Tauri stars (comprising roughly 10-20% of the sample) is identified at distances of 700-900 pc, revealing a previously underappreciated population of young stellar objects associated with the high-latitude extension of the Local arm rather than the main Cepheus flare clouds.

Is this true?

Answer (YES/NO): NO